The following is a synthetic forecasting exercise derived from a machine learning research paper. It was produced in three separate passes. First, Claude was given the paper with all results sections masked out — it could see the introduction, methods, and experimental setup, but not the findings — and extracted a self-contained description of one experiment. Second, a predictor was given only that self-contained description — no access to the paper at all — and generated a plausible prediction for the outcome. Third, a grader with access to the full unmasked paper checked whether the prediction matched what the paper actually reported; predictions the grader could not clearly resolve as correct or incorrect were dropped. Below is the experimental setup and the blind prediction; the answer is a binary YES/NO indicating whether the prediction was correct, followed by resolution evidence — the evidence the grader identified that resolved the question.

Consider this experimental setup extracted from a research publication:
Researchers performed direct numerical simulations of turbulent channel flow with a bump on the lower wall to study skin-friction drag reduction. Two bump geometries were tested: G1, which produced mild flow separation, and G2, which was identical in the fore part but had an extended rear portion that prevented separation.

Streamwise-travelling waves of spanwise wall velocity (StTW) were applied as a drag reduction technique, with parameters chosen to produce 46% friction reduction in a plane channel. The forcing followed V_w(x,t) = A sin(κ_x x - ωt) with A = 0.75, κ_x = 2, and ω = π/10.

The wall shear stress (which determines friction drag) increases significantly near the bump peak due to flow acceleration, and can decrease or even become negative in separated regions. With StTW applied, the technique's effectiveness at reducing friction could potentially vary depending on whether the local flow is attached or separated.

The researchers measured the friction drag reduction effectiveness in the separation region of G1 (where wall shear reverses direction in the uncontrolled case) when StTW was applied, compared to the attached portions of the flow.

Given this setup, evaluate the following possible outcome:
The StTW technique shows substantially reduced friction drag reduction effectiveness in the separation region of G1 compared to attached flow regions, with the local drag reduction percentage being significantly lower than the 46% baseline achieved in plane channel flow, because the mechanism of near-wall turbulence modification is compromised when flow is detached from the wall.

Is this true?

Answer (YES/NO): NO